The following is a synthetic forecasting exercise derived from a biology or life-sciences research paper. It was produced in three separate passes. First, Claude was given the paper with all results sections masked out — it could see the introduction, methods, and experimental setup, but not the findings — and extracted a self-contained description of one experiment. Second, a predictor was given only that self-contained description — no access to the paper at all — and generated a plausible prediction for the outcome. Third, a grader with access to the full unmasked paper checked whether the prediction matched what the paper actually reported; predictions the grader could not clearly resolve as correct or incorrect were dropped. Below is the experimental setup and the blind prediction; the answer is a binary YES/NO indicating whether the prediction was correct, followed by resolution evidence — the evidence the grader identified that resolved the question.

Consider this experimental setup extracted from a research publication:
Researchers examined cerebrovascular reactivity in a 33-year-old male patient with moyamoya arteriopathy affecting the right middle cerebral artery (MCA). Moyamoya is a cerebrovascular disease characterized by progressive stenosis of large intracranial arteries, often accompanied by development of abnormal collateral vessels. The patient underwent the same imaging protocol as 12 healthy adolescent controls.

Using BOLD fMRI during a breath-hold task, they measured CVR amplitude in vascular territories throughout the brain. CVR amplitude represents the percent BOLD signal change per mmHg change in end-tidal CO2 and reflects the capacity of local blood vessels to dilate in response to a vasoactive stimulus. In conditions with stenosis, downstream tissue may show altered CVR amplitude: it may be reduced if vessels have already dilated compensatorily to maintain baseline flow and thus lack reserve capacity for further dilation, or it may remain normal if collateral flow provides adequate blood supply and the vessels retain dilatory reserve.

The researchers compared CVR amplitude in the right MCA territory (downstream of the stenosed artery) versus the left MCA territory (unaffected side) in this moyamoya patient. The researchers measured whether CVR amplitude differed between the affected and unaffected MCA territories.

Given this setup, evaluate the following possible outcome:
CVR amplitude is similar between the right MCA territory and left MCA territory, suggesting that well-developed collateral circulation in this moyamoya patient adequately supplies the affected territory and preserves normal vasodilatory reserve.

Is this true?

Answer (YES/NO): YES